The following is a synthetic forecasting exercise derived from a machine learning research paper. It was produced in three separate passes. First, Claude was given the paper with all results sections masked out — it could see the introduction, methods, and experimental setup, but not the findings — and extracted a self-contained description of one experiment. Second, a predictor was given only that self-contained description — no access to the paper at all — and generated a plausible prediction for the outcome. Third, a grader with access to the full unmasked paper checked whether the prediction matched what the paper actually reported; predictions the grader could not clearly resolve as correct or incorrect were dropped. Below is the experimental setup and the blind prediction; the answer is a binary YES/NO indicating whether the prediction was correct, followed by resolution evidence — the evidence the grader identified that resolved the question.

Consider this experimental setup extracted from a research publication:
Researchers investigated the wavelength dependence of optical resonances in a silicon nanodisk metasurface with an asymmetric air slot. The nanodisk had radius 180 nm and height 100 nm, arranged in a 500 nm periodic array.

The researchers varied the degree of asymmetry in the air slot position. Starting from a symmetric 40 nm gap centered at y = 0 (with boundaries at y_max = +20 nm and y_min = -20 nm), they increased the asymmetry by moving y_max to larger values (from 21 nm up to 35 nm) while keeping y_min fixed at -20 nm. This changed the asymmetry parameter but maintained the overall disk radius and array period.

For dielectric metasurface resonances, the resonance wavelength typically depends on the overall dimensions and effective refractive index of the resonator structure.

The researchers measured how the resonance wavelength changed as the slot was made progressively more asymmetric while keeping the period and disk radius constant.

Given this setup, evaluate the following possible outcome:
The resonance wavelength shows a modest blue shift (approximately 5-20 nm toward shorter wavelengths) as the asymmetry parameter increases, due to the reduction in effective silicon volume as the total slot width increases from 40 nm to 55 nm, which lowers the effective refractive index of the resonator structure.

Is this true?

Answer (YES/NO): NO